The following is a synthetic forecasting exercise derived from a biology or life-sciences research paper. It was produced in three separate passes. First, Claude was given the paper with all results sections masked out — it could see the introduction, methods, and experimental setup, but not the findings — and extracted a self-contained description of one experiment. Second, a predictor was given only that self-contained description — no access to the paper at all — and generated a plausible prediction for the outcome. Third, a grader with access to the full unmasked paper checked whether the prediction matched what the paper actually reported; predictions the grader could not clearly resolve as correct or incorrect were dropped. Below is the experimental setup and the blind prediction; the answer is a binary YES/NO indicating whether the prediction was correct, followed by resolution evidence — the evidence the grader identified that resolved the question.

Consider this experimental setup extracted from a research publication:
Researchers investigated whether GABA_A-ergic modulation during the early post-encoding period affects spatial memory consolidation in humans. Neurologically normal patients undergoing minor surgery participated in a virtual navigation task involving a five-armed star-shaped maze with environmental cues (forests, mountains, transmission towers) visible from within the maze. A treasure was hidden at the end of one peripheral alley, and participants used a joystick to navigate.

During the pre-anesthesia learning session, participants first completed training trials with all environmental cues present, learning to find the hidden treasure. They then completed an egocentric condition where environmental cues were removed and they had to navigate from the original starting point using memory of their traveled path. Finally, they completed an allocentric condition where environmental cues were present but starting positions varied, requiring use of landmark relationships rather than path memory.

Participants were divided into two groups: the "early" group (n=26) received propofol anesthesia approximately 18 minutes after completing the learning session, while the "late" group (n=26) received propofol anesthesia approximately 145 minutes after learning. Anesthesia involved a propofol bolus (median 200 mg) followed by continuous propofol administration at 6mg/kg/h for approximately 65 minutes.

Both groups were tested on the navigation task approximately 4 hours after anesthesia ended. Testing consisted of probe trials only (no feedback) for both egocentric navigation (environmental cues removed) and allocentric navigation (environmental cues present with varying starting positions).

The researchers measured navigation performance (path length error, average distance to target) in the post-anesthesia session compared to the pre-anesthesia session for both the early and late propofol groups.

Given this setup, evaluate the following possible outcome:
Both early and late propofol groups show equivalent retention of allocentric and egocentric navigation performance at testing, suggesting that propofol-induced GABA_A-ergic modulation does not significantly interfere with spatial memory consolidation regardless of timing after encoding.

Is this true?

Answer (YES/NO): NO